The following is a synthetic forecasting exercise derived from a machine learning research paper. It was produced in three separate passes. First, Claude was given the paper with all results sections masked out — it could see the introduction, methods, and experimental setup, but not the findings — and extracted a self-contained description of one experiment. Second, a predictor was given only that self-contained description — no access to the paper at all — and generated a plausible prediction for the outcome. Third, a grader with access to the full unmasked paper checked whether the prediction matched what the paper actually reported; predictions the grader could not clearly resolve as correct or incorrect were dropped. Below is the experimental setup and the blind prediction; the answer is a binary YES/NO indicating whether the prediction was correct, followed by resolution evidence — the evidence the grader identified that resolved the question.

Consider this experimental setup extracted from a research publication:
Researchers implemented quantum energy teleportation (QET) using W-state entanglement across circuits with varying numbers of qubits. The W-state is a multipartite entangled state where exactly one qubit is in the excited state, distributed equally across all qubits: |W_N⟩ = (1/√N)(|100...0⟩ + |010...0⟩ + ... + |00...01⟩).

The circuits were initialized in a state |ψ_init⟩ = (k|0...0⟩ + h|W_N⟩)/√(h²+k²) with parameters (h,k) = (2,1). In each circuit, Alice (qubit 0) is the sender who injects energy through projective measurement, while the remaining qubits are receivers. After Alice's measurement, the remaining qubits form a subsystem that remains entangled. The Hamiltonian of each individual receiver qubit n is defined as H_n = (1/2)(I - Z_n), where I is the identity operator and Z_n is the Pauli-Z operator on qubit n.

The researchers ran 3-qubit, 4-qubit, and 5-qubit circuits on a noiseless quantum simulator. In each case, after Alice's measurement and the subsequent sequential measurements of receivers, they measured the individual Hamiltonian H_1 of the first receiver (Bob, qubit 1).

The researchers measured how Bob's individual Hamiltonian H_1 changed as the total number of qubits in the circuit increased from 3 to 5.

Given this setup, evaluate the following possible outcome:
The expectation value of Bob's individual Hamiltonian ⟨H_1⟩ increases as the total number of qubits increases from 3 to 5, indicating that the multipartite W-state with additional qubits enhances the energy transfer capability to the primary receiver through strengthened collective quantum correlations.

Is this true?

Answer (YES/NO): NO